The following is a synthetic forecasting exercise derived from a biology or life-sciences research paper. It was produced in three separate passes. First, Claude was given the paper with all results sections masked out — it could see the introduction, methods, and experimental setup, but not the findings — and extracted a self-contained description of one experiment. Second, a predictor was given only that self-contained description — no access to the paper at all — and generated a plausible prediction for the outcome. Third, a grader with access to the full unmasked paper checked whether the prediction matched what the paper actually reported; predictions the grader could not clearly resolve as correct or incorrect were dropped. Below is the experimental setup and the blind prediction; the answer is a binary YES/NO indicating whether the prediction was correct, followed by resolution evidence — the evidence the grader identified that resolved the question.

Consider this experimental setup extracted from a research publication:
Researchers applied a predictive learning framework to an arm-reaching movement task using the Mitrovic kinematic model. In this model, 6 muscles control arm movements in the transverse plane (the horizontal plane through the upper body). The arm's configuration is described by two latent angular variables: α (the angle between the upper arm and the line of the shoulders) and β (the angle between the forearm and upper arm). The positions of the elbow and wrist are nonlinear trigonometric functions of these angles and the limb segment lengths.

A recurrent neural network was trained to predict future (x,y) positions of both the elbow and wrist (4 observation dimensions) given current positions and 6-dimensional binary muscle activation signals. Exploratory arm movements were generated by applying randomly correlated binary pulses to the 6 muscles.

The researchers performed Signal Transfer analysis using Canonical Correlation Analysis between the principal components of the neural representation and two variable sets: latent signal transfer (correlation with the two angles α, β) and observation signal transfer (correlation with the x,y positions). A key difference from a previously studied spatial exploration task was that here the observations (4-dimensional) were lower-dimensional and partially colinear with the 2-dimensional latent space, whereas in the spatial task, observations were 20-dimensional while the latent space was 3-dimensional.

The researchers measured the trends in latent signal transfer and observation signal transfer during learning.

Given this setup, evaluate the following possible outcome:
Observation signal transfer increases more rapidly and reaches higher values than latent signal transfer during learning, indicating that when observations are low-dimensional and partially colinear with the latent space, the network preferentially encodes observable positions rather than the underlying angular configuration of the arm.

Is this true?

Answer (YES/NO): NO